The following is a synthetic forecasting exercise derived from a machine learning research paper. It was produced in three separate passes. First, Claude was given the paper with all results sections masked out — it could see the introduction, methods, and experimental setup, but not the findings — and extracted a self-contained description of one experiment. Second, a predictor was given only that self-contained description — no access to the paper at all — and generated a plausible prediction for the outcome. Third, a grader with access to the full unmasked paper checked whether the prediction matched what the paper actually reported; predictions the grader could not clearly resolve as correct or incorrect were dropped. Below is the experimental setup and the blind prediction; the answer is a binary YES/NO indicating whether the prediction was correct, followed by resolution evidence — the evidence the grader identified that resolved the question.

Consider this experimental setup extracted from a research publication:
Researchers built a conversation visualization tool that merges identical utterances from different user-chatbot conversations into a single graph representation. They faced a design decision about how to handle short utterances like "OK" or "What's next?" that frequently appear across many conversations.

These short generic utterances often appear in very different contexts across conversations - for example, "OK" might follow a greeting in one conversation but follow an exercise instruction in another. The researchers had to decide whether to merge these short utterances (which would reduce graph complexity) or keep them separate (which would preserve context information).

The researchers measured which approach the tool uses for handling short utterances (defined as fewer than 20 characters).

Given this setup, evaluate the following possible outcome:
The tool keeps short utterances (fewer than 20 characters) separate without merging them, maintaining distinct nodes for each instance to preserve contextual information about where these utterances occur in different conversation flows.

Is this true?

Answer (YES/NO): YES